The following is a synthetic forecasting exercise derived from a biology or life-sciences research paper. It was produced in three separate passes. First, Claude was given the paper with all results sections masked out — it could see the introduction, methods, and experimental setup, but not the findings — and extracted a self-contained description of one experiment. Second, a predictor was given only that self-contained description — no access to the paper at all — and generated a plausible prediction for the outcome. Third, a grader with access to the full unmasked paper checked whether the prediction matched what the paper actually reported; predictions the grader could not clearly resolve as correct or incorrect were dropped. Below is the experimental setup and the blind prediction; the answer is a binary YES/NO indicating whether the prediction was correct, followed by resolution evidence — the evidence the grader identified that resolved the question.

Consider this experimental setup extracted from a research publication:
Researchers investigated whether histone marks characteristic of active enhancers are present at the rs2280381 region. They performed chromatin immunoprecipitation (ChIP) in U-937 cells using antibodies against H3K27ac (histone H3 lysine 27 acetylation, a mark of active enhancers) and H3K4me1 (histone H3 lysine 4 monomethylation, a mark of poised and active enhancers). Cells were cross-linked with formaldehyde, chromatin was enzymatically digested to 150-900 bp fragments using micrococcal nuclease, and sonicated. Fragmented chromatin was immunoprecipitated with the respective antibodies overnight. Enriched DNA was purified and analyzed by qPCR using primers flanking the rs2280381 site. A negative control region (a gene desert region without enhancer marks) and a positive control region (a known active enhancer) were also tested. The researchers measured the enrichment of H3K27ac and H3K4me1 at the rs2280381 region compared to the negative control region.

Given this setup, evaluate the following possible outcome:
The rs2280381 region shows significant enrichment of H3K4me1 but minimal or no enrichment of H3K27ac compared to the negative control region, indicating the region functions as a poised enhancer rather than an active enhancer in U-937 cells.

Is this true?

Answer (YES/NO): NO